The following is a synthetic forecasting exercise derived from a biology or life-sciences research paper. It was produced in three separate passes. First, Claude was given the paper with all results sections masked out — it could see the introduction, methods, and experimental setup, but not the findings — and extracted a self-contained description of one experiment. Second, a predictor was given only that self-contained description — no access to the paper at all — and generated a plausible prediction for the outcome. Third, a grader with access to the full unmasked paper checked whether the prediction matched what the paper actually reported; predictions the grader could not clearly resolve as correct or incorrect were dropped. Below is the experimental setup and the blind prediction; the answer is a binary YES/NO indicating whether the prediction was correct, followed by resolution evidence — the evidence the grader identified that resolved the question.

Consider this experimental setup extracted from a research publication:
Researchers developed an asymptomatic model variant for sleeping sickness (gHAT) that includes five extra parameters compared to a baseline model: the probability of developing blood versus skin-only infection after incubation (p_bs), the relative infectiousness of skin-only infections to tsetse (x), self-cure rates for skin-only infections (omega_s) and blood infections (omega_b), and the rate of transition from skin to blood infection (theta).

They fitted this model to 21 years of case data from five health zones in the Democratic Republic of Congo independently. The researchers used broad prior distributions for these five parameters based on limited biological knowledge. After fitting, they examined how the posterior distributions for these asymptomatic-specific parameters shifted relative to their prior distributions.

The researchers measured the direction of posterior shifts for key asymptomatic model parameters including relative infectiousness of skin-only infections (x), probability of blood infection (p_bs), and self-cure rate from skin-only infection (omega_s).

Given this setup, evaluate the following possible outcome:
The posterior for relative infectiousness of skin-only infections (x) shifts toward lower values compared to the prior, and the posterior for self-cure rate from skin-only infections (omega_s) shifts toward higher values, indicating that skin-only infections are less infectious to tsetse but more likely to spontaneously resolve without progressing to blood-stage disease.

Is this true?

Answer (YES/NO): YES